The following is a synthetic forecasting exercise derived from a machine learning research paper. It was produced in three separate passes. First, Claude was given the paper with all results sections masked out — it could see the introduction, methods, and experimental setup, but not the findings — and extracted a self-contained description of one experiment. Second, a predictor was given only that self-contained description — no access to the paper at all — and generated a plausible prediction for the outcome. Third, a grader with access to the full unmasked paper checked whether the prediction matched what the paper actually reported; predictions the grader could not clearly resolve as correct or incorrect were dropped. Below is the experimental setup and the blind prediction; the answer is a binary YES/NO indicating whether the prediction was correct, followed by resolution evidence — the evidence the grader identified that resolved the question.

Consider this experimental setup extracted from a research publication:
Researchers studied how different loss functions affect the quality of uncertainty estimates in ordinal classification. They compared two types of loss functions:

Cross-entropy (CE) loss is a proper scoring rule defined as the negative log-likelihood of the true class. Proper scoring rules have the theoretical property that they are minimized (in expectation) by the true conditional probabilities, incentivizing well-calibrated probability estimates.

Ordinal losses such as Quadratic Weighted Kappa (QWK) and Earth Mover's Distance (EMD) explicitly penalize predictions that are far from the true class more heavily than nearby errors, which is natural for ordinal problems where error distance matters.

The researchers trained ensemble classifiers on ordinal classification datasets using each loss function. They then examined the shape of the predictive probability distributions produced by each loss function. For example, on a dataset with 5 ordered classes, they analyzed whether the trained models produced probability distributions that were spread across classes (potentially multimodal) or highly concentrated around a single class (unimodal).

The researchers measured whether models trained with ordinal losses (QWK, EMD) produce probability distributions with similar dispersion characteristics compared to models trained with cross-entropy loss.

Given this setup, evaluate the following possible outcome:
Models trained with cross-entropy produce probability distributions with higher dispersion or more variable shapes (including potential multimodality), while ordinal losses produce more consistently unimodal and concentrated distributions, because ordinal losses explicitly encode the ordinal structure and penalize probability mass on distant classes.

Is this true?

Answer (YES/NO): YES